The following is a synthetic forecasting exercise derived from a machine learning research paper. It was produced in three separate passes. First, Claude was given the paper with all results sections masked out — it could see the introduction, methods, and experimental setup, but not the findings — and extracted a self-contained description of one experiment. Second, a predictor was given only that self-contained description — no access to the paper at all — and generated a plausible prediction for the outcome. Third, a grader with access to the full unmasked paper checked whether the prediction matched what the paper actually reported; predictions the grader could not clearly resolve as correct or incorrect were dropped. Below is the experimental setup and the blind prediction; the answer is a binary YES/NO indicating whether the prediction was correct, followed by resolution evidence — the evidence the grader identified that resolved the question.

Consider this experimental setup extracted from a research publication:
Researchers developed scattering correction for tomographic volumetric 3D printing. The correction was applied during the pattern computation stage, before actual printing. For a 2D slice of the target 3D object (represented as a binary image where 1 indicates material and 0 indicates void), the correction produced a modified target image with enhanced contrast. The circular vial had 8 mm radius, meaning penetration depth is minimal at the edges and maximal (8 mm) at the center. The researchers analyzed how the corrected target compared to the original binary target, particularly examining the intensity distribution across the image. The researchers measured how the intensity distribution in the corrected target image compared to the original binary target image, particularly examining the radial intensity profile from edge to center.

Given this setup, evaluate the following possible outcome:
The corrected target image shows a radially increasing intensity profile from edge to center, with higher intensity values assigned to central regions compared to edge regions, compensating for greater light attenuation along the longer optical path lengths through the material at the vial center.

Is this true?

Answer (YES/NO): YES